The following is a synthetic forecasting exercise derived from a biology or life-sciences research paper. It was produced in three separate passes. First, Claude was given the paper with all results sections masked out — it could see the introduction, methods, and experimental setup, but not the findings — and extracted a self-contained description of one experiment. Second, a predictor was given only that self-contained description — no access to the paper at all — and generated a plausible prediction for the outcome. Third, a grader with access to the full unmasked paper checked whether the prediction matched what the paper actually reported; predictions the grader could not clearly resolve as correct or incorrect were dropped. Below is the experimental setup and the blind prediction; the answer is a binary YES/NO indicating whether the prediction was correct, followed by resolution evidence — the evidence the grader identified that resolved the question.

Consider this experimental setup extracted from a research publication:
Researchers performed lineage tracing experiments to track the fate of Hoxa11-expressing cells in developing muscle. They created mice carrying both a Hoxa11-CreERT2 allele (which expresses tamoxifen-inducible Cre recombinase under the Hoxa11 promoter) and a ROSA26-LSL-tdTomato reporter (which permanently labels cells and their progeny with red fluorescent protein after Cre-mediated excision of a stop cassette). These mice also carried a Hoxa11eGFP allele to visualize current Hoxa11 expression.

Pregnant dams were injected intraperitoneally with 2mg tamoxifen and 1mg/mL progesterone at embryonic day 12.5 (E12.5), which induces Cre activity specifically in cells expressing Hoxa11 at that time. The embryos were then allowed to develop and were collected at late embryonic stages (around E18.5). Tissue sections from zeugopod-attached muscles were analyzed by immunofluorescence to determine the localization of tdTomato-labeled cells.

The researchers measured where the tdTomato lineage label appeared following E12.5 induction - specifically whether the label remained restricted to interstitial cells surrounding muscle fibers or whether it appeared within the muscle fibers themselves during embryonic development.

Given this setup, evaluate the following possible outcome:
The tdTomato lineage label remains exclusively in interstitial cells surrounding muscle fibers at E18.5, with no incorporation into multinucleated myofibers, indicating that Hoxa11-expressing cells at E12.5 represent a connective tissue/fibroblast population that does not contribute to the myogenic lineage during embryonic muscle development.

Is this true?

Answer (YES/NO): YES